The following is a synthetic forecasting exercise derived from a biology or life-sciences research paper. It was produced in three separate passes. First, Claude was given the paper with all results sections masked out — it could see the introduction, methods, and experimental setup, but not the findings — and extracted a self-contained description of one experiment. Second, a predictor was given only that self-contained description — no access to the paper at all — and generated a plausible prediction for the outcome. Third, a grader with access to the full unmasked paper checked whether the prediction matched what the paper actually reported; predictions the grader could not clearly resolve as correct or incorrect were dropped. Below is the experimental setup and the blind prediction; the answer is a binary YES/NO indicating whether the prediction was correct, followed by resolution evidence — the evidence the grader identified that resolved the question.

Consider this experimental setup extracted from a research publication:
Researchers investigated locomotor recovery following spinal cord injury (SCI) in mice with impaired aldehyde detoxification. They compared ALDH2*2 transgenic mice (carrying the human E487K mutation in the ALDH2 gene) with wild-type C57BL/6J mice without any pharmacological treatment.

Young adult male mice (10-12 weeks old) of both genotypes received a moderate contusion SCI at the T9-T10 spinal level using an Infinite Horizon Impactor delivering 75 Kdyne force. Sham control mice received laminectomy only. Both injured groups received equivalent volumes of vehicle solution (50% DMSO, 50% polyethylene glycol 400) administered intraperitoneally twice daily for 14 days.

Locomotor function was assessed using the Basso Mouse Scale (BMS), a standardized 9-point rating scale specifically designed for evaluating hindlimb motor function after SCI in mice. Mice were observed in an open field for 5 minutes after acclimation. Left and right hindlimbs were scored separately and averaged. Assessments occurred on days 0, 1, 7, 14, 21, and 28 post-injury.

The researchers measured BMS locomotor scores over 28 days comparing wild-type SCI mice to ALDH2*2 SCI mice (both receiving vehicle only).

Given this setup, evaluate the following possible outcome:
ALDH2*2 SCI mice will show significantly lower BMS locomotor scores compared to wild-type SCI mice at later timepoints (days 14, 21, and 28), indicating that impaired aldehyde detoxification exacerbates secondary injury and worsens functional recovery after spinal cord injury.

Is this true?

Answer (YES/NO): NO